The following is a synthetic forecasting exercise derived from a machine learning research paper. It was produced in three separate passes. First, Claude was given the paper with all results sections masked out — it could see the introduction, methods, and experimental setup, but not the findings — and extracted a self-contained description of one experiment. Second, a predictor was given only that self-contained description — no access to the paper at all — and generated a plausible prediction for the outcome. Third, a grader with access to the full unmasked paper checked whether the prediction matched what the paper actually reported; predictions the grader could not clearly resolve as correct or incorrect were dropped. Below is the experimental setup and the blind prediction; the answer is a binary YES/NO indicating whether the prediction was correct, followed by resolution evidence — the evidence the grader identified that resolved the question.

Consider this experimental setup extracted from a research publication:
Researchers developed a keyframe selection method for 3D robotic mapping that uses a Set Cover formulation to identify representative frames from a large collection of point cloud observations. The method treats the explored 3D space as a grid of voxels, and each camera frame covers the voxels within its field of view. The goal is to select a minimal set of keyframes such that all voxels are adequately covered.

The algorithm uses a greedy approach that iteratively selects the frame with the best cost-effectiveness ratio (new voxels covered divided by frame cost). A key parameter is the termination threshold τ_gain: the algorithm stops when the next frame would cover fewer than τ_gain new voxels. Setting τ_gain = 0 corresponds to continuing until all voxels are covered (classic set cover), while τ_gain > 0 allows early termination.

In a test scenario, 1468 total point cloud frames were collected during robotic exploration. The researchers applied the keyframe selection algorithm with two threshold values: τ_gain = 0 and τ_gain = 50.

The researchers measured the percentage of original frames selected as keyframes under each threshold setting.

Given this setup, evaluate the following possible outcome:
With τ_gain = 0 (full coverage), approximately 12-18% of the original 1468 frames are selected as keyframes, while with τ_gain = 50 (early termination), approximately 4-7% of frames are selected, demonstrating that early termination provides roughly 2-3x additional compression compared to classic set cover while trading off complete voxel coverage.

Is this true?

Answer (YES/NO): NO